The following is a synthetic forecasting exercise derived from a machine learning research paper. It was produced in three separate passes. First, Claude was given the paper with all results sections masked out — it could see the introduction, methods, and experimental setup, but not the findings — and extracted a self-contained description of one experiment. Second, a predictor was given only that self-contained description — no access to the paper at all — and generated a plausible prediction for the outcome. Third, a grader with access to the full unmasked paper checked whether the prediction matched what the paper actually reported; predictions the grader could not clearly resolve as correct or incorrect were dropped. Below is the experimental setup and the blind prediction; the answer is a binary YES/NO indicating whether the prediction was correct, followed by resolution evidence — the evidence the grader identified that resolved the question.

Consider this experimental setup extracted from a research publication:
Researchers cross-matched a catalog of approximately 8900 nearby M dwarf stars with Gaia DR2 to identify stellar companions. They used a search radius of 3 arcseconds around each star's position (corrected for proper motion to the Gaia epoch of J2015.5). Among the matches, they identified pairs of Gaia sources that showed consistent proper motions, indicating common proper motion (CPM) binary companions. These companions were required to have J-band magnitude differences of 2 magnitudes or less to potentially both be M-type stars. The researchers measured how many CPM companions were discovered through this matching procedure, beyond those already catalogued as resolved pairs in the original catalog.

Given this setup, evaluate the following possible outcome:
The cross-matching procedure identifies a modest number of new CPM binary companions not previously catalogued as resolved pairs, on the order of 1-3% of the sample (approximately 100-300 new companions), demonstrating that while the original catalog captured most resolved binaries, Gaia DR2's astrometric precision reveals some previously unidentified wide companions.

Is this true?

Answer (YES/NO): YES